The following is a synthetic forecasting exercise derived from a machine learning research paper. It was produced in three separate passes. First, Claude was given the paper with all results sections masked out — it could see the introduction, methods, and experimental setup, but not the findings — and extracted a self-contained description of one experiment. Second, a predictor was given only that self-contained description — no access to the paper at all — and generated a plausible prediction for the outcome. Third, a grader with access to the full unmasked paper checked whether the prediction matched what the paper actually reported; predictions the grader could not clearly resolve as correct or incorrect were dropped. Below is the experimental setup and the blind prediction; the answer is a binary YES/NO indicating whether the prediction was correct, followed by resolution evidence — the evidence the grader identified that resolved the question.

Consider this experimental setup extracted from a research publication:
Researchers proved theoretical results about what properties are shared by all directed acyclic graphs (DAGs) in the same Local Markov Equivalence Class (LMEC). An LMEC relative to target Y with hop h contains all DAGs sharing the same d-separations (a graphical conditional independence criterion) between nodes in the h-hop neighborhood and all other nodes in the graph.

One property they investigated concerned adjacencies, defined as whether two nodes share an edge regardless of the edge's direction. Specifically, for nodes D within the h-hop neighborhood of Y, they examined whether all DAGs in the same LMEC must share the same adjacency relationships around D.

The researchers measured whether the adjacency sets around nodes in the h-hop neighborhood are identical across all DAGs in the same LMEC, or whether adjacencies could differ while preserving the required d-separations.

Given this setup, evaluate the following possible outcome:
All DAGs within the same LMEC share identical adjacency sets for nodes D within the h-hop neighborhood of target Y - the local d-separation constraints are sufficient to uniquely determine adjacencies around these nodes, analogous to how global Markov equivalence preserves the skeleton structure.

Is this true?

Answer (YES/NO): YES